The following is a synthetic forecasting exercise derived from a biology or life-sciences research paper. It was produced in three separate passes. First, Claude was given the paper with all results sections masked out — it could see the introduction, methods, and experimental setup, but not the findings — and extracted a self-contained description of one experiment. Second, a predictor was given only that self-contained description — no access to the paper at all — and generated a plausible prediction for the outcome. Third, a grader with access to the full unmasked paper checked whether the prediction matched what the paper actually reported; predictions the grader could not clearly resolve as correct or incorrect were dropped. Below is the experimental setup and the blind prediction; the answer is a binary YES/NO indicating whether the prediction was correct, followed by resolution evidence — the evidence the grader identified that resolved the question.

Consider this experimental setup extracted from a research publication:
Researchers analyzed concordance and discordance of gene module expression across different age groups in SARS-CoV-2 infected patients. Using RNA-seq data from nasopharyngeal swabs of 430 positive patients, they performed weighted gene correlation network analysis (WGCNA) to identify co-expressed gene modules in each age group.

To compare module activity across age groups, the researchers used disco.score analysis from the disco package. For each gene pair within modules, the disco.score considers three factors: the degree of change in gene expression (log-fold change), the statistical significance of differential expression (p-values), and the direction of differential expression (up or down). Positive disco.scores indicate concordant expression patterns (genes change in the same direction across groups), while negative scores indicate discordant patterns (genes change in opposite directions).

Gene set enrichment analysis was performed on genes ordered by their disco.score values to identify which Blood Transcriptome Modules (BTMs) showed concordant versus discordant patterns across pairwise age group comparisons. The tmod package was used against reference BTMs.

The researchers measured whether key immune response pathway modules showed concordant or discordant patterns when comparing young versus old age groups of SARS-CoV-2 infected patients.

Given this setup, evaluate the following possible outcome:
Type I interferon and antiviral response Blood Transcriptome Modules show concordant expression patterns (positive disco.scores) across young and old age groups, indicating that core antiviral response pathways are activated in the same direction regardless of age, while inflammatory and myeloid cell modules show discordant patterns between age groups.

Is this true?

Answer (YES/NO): NO